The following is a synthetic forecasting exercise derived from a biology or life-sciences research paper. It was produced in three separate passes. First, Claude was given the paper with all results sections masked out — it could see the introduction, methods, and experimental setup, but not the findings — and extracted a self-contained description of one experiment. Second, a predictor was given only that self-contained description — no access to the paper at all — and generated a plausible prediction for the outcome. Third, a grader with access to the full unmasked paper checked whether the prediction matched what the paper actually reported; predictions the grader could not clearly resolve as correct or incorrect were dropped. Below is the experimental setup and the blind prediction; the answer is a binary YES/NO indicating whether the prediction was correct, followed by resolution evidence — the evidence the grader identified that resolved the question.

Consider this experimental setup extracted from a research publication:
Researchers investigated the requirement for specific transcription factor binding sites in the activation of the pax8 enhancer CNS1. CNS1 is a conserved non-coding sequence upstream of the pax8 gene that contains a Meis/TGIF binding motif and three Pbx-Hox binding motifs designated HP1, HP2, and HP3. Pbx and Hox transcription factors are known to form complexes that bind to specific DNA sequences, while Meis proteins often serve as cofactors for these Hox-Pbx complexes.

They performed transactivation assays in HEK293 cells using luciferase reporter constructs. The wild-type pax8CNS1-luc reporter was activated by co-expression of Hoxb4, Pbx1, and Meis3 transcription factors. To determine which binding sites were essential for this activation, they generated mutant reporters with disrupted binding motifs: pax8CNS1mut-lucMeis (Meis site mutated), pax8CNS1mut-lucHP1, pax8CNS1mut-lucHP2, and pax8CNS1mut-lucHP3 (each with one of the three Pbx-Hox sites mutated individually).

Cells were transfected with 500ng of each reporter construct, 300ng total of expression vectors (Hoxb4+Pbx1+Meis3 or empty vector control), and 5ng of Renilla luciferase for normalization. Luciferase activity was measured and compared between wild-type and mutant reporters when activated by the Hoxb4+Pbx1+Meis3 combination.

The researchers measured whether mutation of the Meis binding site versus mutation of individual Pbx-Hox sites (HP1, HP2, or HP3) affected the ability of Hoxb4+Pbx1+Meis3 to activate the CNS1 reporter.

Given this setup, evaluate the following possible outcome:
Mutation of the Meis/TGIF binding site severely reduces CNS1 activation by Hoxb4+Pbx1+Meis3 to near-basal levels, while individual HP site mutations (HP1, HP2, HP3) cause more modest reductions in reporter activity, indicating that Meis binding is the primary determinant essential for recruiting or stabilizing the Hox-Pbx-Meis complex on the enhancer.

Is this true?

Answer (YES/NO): NO